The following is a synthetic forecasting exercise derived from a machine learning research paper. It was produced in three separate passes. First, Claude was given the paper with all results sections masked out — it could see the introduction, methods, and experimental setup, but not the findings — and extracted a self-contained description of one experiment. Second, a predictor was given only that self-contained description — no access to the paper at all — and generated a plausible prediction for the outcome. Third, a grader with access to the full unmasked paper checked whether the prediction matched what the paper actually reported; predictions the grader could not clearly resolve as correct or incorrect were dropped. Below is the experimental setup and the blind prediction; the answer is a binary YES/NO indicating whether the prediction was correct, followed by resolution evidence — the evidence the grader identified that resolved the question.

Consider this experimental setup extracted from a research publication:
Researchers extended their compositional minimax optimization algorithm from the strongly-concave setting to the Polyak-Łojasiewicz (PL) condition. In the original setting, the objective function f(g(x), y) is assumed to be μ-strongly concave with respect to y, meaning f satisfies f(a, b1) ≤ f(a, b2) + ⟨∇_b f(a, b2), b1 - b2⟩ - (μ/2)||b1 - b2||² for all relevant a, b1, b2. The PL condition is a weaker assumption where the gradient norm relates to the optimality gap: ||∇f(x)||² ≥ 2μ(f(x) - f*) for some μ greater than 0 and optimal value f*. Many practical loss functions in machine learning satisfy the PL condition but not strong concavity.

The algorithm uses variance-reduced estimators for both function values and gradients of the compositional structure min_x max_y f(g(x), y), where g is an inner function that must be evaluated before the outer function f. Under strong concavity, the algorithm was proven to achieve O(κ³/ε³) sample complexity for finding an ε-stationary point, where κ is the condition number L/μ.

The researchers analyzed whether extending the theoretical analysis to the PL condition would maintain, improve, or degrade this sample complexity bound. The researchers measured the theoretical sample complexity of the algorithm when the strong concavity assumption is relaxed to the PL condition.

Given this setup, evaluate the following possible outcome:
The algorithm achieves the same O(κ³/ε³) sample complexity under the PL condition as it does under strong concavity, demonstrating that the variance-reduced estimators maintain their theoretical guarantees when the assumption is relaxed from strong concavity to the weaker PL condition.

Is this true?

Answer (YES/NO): YES